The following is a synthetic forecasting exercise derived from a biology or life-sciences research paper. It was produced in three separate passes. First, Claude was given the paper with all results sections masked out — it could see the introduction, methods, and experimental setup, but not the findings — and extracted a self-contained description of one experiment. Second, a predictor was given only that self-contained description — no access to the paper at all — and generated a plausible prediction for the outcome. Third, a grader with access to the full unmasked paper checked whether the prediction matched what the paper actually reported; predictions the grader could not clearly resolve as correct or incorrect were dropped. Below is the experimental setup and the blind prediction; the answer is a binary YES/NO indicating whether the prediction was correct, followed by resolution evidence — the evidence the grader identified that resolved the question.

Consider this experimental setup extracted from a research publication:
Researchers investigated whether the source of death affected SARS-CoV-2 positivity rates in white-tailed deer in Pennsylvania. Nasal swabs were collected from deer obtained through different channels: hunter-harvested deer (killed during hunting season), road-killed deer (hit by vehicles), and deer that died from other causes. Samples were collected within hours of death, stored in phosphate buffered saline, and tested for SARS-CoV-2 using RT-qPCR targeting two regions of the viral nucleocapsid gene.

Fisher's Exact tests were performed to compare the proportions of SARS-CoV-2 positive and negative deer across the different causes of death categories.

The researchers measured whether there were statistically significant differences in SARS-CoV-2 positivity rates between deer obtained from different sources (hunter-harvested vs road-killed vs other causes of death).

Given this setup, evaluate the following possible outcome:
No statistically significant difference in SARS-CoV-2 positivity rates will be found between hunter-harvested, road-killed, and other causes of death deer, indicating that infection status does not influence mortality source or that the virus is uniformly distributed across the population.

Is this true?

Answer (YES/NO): YES